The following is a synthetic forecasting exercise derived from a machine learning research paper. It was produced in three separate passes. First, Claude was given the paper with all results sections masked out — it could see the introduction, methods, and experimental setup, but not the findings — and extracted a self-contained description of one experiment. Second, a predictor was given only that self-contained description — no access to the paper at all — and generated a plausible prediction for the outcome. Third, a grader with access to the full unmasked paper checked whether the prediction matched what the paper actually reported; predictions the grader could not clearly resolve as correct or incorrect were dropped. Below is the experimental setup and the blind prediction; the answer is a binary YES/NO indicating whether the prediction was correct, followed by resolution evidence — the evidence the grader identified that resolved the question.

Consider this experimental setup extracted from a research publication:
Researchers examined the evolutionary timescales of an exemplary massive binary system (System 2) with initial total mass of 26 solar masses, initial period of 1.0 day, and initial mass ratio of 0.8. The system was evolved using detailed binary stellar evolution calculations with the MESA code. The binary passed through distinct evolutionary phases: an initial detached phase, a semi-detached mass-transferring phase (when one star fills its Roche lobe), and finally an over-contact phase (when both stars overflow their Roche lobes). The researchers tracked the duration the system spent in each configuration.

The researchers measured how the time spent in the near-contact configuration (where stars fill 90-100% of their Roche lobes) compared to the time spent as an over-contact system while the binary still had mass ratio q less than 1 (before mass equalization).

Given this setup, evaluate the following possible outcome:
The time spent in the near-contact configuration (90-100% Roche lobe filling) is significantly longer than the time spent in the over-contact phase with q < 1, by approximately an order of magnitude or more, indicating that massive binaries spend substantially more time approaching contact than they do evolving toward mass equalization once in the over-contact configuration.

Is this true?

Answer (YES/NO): YES